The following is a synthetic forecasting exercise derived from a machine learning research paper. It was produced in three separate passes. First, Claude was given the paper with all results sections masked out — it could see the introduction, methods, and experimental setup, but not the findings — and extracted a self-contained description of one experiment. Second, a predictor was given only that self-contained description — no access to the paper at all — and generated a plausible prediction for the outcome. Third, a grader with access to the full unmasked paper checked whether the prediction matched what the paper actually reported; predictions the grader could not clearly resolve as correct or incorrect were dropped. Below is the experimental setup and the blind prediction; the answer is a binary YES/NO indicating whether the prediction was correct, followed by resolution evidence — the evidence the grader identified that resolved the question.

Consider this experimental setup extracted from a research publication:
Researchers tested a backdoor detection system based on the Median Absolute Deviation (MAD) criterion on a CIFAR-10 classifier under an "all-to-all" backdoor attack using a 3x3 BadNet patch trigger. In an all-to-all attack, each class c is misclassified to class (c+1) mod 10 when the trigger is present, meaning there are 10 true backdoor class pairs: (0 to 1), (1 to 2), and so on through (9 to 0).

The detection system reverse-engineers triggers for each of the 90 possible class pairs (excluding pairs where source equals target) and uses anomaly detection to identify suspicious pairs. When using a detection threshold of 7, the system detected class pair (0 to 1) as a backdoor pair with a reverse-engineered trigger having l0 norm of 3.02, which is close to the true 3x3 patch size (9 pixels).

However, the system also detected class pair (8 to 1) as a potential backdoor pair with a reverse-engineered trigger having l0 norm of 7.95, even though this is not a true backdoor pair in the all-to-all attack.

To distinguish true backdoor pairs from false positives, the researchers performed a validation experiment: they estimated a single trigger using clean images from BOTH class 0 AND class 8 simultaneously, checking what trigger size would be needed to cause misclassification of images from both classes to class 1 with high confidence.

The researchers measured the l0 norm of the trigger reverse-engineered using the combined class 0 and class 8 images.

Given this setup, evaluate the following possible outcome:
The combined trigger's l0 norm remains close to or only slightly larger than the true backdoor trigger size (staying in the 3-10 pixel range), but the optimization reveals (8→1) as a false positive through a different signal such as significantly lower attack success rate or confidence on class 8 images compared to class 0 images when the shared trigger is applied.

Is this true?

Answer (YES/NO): NO